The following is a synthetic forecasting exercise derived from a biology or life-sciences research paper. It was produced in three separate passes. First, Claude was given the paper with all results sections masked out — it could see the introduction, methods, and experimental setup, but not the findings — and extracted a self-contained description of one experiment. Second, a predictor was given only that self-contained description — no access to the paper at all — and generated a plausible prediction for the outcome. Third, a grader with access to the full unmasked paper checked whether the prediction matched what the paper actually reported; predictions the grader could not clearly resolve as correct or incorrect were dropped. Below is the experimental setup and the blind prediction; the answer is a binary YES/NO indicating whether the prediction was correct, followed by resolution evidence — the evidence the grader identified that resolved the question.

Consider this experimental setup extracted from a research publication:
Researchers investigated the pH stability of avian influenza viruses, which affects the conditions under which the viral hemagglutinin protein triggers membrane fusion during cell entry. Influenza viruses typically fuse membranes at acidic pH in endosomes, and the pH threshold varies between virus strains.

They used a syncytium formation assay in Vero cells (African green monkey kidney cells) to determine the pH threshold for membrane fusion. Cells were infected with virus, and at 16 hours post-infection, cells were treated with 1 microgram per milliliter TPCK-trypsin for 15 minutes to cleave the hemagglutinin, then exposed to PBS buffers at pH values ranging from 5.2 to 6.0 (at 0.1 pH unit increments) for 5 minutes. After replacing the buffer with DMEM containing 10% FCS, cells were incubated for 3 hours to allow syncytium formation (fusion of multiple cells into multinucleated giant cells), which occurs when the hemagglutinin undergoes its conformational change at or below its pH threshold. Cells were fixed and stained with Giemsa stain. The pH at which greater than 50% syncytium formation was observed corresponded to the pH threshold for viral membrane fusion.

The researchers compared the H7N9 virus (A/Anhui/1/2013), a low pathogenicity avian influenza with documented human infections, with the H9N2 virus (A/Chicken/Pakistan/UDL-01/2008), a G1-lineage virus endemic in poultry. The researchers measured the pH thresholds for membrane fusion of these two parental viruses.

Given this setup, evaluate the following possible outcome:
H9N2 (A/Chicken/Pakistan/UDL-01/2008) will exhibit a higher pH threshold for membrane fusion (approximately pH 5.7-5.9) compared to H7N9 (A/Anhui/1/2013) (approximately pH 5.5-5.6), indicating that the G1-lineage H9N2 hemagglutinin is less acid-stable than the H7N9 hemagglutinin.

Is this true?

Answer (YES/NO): NO